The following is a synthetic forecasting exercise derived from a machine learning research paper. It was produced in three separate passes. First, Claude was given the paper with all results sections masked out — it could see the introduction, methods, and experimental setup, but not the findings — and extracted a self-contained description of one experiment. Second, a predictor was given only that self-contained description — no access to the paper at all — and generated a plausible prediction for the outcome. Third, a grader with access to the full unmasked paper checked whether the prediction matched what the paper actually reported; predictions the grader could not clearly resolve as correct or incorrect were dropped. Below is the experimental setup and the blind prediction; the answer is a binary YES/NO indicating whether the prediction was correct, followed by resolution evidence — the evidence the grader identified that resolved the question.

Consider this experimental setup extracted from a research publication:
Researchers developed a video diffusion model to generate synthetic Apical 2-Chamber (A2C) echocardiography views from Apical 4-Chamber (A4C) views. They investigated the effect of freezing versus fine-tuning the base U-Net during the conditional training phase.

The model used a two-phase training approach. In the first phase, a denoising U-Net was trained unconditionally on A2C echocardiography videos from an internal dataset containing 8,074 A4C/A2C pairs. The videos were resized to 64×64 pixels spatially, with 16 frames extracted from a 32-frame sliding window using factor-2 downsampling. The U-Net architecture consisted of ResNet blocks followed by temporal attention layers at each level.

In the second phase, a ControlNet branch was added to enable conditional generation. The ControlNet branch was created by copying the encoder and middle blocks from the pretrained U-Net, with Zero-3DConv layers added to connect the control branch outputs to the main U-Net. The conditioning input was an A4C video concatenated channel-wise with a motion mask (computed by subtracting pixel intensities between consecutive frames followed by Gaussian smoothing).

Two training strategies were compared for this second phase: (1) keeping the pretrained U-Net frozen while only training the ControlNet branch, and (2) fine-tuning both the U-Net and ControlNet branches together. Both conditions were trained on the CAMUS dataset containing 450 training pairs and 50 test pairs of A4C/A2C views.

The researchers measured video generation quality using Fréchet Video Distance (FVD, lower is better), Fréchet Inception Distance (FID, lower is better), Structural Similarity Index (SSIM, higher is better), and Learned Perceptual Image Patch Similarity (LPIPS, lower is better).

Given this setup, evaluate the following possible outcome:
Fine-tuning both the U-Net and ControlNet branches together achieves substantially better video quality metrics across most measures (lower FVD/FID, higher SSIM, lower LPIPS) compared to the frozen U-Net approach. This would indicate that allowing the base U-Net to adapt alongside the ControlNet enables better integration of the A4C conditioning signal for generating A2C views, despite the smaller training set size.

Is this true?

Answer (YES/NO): NO